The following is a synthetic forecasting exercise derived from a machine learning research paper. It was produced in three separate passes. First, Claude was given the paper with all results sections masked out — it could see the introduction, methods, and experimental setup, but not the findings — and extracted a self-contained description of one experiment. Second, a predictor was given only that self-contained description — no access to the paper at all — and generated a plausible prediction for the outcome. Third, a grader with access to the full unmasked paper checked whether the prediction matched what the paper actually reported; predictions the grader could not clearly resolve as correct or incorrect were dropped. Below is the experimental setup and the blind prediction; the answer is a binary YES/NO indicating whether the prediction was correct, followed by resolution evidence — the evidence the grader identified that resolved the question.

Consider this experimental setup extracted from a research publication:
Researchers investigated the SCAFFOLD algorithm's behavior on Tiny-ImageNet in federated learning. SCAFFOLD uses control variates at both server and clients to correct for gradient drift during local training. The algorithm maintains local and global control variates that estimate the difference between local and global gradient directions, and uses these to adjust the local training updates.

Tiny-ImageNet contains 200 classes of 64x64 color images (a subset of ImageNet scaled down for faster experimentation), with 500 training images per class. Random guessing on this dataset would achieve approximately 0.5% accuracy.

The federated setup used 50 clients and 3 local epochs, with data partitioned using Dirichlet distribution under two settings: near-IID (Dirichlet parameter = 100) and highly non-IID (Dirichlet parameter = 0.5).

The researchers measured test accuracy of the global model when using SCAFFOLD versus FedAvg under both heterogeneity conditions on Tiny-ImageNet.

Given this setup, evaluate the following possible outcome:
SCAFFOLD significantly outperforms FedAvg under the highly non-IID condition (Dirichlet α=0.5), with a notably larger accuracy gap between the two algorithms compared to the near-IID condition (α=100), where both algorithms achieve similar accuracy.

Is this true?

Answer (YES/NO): NO